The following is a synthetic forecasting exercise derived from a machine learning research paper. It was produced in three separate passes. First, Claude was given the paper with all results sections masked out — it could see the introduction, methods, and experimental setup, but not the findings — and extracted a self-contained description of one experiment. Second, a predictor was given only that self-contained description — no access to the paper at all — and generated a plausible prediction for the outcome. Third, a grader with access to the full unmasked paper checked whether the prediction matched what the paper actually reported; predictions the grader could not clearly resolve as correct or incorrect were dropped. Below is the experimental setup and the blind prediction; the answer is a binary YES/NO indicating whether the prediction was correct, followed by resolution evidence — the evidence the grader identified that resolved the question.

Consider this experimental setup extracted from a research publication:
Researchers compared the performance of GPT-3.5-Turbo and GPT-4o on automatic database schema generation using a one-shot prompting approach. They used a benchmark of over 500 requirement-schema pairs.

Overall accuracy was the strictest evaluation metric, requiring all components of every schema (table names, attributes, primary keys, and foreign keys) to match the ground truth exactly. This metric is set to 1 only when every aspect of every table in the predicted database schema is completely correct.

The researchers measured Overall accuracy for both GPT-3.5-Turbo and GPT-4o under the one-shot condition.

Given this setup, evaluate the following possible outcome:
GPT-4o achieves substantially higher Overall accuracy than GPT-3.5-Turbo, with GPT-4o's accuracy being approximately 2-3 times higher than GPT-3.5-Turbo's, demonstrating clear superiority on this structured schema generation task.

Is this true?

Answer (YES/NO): NO